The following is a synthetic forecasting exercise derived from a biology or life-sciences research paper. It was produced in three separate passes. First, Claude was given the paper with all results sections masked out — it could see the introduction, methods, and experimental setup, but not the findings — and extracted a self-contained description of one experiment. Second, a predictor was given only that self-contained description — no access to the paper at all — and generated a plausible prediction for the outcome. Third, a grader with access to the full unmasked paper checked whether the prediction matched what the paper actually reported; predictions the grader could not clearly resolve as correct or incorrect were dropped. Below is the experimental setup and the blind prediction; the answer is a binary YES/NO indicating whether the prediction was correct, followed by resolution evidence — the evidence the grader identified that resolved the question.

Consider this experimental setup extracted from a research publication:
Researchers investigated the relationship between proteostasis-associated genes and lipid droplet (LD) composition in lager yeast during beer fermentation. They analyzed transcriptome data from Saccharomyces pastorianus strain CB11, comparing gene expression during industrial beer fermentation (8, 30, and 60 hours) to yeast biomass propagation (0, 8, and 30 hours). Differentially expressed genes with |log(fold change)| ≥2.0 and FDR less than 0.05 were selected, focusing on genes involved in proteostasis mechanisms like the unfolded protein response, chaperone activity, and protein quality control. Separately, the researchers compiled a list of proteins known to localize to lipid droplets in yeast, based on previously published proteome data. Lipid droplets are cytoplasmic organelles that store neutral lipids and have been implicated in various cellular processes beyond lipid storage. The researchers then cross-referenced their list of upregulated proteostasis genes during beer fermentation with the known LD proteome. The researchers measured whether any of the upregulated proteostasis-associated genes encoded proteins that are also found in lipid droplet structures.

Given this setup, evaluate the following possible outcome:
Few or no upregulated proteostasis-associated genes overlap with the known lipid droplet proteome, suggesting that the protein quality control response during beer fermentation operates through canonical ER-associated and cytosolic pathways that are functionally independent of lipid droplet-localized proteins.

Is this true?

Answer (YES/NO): NO